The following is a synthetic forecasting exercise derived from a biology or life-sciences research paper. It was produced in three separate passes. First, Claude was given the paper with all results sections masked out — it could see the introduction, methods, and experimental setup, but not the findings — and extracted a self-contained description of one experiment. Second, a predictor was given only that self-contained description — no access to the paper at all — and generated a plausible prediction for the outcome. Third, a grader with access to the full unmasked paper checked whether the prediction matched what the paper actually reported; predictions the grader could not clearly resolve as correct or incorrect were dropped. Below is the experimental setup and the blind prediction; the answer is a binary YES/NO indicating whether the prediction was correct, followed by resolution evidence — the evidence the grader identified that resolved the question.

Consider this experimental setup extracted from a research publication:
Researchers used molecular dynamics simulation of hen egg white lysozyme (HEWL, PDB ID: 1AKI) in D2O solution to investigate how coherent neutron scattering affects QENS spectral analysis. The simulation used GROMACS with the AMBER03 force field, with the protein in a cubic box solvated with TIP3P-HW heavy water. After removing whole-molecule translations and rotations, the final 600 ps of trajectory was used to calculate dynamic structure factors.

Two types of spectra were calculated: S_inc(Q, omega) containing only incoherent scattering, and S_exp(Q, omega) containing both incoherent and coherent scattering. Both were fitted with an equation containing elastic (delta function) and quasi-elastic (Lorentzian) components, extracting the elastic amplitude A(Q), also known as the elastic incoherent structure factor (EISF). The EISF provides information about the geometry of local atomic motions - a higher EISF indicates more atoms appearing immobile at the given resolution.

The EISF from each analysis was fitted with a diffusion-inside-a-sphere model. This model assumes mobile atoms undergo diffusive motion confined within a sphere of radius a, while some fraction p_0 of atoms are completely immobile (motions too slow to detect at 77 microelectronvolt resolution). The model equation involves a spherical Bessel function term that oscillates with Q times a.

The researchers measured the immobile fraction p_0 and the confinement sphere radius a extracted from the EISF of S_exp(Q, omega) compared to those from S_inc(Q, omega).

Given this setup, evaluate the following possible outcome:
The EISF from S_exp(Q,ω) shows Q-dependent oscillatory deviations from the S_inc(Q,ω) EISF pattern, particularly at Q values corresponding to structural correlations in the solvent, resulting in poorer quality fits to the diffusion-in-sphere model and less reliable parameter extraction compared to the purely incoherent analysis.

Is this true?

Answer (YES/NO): NO